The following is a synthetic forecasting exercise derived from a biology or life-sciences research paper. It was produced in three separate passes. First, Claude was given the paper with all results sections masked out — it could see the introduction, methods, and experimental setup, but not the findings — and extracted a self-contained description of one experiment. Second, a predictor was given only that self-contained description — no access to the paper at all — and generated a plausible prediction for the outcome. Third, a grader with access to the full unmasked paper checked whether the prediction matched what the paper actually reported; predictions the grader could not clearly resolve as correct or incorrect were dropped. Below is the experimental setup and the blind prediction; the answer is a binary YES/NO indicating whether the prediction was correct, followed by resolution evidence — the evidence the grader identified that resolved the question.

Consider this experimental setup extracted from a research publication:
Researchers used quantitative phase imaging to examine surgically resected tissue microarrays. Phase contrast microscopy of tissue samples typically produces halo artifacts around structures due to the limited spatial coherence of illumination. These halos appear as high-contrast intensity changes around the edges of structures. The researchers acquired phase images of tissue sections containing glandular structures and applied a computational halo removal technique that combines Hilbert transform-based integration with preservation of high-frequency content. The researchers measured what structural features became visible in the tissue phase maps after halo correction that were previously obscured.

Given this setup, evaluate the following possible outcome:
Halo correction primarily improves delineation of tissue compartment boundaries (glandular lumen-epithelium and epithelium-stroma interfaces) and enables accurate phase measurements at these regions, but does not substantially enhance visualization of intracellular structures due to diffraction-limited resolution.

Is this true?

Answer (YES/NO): NO